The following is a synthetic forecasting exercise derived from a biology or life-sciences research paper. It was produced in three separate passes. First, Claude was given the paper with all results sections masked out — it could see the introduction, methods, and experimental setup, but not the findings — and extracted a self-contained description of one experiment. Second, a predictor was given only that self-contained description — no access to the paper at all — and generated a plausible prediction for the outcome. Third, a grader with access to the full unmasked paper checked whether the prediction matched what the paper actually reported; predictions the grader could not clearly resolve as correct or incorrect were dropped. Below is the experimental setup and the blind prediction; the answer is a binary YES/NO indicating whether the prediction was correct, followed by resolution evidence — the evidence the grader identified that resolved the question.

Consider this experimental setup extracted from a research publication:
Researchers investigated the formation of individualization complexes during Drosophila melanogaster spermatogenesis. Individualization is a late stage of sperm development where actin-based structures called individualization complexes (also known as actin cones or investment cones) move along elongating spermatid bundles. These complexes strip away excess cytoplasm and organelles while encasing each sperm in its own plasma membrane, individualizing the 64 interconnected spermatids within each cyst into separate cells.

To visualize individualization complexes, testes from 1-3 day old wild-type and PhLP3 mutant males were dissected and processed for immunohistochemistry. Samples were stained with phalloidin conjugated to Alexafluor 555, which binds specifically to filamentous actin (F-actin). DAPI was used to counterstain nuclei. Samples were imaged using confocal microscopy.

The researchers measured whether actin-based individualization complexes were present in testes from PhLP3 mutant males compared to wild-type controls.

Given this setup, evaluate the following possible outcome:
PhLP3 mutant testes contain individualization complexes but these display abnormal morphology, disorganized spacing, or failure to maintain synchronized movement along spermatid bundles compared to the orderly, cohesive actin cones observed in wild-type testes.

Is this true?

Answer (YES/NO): NO